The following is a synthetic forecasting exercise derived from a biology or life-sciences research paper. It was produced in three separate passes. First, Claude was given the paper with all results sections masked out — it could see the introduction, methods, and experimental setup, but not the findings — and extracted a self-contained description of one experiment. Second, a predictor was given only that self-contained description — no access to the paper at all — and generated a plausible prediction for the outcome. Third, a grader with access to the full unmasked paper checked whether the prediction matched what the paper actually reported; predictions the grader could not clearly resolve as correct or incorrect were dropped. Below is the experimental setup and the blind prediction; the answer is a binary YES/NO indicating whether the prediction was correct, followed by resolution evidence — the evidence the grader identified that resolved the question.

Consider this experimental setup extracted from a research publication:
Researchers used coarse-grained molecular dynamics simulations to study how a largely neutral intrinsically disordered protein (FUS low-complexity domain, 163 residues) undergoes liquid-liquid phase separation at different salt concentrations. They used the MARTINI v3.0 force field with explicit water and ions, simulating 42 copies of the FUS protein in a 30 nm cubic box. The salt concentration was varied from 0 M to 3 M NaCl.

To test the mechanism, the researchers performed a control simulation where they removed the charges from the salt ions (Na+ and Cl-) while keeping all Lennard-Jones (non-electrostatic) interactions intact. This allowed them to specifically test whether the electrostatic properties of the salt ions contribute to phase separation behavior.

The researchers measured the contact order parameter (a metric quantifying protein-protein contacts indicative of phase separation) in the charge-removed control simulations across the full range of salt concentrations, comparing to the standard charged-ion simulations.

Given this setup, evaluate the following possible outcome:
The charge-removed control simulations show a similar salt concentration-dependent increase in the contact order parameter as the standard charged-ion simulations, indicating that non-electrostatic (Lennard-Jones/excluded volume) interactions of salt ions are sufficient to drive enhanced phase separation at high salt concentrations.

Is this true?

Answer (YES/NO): NO